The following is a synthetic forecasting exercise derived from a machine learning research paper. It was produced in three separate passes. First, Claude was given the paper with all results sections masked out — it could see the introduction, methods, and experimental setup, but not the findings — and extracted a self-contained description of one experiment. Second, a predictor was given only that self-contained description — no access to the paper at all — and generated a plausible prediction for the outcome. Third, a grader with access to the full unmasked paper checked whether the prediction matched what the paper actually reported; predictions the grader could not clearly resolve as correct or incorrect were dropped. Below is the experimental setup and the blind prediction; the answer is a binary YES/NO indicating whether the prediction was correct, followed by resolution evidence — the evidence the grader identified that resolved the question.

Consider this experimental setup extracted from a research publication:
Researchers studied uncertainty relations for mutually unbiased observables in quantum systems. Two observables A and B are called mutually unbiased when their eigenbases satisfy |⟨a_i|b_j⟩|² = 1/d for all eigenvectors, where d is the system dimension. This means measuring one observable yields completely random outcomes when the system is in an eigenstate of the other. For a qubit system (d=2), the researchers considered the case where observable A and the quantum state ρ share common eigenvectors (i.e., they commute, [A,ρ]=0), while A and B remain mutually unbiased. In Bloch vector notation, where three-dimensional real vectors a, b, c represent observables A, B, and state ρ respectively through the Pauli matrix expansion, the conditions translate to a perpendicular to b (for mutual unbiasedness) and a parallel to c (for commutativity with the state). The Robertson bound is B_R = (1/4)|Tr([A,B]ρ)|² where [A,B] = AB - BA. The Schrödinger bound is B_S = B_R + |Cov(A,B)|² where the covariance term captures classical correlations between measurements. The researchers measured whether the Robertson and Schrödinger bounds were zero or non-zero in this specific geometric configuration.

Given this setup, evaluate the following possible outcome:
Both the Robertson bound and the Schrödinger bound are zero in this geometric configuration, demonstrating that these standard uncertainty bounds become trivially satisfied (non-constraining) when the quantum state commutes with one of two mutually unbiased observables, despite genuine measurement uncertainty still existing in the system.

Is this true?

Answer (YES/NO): YES